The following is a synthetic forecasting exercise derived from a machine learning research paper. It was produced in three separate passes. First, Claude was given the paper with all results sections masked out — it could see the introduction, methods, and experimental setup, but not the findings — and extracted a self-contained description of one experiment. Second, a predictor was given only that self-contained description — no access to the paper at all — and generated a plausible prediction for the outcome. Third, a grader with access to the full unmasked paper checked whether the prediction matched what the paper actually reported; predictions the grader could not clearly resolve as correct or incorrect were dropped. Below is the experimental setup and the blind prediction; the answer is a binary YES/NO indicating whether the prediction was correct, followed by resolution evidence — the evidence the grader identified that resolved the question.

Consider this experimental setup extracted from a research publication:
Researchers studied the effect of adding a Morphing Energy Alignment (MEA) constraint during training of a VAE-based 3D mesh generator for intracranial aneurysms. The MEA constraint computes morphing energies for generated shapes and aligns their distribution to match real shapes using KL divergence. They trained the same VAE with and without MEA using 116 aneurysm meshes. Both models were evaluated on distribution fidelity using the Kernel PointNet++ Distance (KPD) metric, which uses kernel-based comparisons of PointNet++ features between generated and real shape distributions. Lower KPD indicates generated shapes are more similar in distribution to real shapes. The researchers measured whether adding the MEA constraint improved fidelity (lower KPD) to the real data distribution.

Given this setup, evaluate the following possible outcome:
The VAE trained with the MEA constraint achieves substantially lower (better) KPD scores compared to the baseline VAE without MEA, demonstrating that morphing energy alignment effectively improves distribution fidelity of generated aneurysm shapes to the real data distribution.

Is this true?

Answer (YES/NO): NO